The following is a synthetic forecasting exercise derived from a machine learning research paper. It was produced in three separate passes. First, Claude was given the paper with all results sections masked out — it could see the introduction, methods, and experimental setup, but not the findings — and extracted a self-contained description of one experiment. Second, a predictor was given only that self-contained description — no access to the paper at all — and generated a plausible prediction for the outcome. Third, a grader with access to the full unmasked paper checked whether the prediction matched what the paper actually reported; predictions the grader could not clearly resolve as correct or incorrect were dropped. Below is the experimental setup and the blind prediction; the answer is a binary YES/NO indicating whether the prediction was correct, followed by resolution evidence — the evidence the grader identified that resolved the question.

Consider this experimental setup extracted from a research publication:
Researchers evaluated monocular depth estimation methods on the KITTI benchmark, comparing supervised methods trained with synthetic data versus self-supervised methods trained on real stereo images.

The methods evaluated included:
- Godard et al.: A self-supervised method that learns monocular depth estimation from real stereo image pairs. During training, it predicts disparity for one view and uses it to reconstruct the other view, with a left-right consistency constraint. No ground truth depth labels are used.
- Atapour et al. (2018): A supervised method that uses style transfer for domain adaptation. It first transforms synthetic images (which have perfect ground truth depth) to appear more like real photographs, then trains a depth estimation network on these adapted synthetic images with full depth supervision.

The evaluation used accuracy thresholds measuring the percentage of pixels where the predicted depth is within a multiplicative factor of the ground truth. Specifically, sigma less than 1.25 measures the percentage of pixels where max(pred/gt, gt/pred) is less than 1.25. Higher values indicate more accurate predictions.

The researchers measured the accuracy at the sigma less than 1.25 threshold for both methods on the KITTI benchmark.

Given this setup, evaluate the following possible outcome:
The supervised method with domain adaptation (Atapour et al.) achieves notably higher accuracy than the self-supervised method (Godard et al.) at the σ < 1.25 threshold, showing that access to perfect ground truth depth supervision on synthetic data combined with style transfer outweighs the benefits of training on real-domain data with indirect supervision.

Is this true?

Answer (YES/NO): YES